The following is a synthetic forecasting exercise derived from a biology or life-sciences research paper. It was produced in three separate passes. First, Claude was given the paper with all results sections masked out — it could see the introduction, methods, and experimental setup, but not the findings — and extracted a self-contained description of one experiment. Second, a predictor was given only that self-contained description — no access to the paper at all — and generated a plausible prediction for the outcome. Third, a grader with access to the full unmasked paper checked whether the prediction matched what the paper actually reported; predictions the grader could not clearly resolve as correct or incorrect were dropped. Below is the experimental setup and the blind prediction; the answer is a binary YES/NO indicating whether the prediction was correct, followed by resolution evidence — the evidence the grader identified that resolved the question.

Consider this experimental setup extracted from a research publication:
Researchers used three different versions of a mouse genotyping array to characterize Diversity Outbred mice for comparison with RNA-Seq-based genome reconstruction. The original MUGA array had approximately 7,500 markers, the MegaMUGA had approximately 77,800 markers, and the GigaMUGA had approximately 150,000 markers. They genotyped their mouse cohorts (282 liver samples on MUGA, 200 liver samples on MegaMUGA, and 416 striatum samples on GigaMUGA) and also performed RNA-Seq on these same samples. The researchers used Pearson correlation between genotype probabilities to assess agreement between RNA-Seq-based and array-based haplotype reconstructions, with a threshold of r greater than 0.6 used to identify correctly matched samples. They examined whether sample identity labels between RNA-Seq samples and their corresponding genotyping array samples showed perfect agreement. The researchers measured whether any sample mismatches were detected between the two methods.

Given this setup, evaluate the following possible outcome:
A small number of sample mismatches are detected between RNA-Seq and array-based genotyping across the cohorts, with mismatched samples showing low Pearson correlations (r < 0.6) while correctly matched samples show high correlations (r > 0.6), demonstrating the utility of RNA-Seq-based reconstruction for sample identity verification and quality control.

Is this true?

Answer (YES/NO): NO